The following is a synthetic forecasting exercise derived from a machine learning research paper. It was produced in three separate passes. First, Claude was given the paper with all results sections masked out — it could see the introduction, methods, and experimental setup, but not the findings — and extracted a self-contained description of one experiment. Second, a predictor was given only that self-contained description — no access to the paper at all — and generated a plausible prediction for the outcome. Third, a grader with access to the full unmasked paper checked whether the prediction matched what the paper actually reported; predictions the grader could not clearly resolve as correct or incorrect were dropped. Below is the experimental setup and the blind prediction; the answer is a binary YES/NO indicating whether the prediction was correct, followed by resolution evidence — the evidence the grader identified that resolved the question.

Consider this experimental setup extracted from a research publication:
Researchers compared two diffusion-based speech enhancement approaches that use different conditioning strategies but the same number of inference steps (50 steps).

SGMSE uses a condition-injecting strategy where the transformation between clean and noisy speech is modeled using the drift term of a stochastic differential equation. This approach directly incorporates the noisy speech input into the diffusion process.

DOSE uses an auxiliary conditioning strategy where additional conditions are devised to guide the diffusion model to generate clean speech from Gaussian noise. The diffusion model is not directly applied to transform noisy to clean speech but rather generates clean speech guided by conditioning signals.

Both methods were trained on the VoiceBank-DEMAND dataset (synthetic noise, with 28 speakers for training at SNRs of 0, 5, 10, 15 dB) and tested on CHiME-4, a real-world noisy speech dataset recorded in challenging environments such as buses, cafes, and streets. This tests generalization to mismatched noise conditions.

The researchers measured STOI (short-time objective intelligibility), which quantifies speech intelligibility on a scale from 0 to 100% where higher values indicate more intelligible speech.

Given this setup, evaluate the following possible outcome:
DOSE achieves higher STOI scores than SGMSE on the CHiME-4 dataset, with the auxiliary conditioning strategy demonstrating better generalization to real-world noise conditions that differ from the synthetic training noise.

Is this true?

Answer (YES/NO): YES